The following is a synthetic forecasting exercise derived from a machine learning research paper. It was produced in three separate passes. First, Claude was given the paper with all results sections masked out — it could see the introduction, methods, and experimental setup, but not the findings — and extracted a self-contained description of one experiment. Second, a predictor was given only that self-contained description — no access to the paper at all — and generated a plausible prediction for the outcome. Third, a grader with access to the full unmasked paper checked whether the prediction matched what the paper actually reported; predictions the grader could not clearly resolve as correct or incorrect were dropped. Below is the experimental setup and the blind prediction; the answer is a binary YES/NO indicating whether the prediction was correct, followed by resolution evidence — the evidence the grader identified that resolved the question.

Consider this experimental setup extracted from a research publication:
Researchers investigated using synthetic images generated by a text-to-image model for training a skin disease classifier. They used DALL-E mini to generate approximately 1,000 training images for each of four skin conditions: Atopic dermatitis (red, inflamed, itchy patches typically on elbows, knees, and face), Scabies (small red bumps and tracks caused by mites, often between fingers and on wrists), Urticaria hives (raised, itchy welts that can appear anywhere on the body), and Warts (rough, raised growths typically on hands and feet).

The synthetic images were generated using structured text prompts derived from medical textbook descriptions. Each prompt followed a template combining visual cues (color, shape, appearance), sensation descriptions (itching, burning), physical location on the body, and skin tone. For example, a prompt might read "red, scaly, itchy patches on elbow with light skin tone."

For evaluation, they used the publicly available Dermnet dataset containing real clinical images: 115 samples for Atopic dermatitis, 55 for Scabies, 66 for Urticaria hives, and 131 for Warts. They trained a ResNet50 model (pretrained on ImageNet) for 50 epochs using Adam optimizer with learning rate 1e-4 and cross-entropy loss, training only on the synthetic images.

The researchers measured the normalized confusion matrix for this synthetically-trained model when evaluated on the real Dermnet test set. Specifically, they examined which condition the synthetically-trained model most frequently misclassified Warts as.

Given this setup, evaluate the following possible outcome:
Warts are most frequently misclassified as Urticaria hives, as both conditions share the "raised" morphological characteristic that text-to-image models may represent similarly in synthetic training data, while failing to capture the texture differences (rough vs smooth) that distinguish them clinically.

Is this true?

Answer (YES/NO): NO